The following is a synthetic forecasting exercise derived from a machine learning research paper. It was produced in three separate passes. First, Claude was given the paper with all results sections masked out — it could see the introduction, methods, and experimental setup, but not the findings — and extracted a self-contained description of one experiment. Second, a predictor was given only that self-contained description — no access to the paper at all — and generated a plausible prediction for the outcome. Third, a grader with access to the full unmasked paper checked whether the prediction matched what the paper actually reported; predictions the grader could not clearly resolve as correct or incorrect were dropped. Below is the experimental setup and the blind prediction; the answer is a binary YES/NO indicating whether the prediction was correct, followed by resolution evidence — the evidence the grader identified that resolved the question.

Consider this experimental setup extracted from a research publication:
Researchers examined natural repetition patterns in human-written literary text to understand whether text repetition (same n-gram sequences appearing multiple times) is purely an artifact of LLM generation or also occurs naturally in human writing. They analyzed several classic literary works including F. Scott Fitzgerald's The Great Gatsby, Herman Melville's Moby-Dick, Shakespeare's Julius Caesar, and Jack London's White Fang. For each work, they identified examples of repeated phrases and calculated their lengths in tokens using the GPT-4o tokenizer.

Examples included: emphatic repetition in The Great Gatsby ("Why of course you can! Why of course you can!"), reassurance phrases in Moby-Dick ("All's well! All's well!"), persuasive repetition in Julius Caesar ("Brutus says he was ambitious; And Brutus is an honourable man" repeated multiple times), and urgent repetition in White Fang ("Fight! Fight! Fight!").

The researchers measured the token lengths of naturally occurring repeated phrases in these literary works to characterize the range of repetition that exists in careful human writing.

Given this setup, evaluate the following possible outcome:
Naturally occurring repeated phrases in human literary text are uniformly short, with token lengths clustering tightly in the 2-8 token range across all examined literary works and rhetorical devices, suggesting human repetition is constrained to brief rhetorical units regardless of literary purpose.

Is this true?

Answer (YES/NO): NO